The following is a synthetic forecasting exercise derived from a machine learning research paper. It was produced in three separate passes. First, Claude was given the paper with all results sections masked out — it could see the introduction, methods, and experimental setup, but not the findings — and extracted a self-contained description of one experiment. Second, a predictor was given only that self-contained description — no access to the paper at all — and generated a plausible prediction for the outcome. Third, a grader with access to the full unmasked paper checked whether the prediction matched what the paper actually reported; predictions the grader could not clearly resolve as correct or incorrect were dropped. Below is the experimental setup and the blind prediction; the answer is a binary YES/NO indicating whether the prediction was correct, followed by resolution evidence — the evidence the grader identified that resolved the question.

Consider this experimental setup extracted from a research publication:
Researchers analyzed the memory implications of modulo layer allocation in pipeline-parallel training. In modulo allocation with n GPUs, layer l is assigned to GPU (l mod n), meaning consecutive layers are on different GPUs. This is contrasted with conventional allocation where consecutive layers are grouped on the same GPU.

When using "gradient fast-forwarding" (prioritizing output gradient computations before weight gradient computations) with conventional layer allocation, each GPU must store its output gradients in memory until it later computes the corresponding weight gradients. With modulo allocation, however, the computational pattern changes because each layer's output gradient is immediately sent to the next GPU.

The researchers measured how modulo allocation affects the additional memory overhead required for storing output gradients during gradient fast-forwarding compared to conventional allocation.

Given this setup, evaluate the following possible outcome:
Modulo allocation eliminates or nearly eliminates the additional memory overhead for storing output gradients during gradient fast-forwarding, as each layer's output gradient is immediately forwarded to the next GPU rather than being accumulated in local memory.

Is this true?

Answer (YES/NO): YES